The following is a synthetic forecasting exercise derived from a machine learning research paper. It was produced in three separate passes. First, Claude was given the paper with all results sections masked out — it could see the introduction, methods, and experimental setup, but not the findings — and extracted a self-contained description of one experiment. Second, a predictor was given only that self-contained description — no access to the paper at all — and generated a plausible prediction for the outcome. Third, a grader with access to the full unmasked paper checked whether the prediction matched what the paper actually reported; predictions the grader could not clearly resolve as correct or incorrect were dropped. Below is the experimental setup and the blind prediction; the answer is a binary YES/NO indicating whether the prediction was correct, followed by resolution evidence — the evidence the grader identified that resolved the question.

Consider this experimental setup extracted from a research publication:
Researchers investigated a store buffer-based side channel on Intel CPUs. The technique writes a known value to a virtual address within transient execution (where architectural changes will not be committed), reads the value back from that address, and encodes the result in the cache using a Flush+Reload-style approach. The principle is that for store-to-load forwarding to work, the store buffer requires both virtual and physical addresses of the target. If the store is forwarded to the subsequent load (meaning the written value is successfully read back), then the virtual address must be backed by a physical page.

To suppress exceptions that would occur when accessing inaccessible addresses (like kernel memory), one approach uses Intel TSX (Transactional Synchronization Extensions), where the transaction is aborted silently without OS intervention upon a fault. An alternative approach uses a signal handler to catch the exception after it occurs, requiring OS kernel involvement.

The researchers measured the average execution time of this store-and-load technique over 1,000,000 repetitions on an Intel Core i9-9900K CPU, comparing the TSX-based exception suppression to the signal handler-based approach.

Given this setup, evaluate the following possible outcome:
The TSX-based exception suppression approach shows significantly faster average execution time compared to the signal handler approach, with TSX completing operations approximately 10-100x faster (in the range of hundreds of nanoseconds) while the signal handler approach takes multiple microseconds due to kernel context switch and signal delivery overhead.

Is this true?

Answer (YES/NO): NO